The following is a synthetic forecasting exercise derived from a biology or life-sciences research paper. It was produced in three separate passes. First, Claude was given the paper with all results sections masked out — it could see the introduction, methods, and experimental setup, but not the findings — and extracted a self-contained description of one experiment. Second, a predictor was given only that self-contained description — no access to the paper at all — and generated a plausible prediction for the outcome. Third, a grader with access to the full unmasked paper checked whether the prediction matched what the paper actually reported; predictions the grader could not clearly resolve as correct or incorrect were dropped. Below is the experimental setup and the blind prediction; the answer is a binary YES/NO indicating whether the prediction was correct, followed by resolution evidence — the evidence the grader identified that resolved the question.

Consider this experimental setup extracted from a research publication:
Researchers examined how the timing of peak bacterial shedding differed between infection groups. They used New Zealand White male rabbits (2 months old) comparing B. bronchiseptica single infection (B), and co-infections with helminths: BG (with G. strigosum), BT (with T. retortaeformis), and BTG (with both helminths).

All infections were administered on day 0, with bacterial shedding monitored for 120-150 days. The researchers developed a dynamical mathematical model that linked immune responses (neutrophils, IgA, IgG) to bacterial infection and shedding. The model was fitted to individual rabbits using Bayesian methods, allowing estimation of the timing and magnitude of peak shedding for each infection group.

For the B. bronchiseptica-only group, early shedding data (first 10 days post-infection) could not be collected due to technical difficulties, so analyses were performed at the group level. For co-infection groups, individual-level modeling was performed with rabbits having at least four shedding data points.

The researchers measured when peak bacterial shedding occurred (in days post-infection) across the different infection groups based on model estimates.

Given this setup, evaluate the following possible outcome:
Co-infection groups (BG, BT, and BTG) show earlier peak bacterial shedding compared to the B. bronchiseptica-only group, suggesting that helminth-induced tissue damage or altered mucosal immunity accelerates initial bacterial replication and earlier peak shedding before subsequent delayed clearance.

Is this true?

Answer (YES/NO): NO